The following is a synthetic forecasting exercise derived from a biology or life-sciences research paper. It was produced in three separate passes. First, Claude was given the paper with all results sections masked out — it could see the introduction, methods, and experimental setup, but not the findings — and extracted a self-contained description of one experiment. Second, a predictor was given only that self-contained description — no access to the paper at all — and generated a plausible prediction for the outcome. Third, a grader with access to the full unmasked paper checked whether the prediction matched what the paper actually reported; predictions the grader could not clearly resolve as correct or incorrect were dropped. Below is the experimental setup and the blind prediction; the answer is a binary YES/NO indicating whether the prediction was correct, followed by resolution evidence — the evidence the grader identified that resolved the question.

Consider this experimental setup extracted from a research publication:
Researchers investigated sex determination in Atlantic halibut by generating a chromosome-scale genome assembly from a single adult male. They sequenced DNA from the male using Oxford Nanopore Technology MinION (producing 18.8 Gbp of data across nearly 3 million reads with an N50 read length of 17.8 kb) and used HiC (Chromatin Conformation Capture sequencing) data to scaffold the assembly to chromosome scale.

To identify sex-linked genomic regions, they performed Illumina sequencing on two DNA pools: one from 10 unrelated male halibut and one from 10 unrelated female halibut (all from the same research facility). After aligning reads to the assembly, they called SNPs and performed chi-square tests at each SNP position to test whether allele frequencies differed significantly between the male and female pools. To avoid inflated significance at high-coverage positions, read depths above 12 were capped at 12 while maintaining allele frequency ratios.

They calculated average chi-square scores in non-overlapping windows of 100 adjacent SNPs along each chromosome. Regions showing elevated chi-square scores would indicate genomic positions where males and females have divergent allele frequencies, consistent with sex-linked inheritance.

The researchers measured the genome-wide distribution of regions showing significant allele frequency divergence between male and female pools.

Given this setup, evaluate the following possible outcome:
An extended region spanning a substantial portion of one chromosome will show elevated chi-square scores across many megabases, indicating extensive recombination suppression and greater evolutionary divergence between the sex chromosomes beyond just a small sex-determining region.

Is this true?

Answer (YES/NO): YES